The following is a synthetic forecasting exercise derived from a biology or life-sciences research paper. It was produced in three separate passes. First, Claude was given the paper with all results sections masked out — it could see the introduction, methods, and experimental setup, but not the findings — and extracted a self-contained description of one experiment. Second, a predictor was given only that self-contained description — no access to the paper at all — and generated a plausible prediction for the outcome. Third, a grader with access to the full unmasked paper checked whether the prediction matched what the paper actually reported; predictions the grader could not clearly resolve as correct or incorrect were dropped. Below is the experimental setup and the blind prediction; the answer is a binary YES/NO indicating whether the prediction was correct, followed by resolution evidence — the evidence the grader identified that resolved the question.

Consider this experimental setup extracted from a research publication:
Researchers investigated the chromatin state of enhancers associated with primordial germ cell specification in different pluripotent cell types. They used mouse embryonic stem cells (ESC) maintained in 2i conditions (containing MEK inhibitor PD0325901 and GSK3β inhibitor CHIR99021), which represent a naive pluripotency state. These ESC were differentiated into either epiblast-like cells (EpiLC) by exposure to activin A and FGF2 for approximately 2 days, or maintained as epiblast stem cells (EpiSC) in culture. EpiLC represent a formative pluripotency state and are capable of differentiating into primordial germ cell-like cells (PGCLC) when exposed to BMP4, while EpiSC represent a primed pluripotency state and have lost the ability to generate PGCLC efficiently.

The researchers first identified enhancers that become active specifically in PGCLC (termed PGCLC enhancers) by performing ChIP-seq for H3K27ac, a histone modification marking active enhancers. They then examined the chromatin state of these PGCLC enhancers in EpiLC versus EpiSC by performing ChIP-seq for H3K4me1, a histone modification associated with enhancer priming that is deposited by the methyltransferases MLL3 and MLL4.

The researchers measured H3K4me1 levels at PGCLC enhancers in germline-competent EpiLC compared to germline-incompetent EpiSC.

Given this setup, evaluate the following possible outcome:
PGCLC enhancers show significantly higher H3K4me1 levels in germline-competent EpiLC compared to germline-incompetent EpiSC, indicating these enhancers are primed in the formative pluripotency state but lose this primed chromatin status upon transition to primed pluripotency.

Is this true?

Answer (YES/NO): YES